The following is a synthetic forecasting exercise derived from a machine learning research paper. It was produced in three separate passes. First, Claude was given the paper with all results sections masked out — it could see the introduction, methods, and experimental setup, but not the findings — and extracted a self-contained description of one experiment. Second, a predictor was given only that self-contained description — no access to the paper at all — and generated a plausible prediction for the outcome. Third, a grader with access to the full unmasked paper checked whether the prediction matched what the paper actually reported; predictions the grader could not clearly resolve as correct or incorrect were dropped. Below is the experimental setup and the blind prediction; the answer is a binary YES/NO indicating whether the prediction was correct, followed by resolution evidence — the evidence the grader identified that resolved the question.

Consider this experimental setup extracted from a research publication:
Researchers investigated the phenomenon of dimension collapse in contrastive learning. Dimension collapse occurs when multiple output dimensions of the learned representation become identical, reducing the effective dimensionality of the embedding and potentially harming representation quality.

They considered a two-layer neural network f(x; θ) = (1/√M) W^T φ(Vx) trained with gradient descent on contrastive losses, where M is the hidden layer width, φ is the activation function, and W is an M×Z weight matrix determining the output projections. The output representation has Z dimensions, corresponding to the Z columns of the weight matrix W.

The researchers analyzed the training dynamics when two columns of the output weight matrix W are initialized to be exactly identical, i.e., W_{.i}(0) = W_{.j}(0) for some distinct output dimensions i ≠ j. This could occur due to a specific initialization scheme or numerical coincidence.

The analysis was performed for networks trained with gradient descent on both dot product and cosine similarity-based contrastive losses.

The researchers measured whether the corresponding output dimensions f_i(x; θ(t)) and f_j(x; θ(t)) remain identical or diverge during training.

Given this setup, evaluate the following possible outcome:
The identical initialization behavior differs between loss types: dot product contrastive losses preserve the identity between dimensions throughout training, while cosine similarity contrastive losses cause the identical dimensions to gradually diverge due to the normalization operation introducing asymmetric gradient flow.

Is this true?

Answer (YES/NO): NO